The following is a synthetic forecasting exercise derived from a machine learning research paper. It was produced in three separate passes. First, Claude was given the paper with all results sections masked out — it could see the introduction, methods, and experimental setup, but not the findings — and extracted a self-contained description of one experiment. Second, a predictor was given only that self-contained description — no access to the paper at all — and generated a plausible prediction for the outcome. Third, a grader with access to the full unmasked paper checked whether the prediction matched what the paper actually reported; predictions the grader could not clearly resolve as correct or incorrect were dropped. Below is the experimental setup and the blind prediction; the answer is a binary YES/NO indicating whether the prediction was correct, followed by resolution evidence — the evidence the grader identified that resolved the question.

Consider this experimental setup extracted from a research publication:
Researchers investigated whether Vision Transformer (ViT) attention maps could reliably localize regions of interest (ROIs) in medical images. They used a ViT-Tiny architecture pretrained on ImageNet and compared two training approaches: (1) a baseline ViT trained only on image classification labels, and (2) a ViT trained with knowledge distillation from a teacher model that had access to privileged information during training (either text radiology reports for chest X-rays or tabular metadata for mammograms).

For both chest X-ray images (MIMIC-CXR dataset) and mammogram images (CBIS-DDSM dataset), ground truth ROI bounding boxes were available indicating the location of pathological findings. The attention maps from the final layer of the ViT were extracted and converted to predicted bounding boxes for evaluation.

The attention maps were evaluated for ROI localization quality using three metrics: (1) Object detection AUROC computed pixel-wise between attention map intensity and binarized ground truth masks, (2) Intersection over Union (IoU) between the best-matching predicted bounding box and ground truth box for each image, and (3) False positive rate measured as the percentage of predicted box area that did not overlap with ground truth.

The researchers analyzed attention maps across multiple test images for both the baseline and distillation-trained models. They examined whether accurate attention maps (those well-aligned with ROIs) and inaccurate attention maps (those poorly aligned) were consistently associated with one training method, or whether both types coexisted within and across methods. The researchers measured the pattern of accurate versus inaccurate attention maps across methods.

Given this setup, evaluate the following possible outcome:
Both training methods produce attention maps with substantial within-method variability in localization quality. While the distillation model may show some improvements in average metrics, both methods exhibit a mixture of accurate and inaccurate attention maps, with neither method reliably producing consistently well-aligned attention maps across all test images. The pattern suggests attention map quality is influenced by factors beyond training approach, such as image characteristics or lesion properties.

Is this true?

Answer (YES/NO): YES